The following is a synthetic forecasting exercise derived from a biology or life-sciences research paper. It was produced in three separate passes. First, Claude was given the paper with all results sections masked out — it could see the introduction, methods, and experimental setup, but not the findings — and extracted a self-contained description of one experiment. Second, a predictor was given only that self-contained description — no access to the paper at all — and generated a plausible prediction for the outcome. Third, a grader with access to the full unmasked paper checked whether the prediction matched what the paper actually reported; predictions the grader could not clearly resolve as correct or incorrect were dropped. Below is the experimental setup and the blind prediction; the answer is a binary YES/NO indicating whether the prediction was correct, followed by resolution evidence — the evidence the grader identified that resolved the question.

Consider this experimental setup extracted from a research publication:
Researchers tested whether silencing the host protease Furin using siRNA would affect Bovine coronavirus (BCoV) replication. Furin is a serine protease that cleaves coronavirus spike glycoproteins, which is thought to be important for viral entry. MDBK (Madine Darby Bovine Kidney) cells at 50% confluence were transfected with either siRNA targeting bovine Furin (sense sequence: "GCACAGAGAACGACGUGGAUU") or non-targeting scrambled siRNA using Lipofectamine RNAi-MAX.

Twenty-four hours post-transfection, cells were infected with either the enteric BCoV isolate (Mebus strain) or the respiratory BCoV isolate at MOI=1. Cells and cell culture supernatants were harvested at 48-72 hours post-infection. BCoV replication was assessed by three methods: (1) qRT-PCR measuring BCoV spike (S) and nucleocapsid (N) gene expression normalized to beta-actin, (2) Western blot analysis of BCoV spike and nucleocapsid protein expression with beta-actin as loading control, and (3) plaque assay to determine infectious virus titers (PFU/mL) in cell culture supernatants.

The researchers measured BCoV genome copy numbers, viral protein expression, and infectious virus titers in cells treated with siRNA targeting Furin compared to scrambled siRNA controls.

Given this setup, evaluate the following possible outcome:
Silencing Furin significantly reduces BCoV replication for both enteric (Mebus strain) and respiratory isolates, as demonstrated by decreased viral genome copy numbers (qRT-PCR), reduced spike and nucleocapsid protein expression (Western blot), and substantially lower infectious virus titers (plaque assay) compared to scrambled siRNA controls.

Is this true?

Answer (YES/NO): YES